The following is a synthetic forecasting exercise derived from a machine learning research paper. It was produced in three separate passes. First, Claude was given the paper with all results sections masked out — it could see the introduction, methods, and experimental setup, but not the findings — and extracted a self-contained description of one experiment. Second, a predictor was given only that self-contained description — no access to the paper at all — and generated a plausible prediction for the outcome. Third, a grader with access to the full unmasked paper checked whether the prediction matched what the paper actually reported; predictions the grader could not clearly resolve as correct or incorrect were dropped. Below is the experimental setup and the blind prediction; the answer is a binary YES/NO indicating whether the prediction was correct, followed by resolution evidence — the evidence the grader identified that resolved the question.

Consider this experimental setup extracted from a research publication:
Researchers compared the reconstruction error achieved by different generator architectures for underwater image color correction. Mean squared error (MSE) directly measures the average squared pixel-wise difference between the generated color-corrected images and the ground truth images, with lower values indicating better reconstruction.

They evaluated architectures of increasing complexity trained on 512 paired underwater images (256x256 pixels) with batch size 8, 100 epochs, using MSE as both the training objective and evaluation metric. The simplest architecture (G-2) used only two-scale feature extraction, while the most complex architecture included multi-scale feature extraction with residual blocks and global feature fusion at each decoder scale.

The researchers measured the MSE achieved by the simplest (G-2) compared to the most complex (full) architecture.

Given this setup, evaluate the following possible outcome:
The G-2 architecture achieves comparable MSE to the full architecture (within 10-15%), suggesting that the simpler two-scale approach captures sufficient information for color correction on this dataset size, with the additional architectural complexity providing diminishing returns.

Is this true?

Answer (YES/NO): NO